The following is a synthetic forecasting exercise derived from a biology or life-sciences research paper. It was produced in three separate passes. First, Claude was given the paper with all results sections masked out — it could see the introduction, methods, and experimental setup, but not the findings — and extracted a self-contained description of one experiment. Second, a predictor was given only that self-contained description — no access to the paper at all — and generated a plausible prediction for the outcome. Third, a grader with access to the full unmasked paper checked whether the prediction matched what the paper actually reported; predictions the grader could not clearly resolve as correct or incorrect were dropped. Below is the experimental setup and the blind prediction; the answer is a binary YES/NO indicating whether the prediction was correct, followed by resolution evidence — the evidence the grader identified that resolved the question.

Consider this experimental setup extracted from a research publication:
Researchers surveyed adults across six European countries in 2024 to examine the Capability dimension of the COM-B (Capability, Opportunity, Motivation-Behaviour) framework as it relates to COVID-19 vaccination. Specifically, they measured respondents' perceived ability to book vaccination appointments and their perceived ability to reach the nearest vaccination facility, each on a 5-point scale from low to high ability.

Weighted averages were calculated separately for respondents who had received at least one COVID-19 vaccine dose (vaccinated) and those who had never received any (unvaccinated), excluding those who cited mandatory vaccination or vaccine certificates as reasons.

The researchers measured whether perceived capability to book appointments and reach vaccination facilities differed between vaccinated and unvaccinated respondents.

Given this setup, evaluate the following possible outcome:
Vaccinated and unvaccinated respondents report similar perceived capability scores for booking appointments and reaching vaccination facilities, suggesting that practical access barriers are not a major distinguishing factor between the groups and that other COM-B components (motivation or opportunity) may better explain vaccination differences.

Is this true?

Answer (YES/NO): NO